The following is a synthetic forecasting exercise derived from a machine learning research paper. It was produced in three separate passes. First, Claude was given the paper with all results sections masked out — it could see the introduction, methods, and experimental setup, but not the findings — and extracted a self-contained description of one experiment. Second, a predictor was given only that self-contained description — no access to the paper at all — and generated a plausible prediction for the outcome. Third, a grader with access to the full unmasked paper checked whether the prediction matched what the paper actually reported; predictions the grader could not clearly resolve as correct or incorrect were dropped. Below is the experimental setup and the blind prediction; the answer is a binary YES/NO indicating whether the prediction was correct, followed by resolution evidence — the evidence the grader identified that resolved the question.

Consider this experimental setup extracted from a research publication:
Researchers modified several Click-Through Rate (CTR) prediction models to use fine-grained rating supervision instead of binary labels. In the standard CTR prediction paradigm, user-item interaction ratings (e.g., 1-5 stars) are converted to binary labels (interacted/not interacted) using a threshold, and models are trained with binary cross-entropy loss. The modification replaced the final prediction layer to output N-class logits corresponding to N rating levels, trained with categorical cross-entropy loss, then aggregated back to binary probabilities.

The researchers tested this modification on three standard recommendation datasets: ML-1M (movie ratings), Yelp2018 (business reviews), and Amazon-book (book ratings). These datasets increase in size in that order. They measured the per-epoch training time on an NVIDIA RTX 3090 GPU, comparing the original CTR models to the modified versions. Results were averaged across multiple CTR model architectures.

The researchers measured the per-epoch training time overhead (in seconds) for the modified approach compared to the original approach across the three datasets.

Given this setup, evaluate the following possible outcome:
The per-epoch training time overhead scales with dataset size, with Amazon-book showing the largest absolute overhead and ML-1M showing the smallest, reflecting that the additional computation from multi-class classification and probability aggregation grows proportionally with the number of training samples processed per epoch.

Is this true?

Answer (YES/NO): NO